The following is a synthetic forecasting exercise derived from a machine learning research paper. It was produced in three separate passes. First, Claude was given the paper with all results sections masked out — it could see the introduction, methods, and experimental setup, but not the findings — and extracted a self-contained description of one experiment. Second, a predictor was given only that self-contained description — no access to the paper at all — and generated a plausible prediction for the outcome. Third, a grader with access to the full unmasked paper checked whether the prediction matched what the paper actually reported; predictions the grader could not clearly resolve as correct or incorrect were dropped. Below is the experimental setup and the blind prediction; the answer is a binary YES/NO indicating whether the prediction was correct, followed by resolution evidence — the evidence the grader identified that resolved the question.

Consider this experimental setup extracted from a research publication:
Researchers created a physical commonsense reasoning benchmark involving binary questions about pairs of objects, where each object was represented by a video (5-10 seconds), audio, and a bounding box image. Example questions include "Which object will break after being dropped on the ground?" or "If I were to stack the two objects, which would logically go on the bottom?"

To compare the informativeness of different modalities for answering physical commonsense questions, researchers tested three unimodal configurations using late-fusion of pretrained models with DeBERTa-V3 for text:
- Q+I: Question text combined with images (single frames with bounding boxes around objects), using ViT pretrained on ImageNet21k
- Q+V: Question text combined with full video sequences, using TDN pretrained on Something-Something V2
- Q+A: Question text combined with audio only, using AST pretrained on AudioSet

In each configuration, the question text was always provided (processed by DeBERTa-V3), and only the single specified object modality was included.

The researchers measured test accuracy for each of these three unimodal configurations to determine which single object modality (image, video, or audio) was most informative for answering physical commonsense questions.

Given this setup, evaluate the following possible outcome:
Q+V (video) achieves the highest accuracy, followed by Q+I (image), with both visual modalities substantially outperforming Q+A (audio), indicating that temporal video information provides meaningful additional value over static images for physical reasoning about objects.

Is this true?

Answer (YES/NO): NO